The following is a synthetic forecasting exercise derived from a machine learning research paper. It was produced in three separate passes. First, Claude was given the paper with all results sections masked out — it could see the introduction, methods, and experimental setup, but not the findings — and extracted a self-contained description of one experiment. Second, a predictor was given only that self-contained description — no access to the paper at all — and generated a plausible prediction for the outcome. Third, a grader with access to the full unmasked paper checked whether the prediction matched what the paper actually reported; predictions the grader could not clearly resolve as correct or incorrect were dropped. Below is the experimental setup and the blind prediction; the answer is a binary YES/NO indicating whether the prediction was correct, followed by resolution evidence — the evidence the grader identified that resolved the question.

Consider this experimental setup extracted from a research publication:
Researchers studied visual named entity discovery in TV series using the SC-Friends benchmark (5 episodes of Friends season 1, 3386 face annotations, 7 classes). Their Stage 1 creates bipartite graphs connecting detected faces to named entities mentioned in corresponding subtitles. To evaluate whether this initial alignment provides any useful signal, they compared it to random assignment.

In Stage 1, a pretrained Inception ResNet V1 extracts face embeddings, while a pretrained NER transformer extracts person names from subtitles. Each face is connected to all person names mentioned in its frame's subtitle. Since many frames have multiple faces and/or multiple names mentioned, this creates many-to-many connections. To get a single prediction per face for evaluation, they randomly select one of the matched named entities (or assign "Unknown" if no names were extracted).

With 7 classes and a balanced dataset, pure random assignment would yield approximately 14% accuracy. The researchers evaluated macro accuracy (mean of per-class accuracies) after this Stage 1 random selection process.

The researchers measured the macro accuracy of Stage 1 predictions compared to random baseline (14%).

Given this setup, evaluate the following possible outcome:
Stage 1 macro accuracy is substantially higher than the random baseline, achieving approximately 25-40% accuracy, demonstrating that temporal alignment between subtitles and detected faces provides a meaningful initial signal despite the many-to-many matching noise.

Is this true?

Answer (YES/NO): YES